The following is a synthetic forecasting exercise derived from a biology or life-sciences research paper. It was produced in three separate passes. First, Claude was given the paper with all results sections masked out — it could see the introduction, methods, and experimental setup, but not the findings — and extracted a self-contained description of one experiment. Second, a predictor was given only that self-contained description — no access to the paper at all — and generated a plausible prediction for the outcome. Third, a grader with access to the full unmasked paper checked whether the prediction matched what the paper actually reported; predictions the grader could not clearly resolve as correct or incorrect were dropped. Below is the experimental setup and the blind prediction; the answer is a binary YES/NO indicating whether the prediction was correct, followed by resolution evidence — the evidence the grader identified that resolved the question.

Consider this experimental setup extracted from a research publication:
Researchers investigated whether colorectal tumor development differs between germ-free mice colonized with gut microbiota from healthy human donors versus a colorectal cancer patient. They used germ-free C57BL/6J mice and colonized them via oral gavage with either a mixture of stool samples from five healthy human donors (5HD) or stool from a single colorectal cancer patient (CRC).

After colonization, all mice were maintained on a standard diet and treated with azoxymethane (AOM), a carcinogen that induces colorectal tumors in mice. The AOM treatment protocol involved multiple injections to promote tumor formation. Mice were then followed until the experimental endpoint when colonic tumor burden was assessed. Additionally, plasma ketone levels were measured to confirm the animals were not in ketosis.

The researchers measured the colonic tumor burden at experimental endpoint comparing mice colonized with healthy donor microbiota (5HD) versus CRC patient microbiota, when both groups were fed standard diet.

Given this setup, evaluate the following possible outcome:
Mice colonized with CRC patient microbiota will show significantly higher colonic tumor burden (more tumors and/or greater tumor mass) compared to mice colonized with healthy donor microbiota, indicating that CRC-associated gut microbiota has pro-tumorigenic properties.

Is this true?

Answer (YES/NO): NO